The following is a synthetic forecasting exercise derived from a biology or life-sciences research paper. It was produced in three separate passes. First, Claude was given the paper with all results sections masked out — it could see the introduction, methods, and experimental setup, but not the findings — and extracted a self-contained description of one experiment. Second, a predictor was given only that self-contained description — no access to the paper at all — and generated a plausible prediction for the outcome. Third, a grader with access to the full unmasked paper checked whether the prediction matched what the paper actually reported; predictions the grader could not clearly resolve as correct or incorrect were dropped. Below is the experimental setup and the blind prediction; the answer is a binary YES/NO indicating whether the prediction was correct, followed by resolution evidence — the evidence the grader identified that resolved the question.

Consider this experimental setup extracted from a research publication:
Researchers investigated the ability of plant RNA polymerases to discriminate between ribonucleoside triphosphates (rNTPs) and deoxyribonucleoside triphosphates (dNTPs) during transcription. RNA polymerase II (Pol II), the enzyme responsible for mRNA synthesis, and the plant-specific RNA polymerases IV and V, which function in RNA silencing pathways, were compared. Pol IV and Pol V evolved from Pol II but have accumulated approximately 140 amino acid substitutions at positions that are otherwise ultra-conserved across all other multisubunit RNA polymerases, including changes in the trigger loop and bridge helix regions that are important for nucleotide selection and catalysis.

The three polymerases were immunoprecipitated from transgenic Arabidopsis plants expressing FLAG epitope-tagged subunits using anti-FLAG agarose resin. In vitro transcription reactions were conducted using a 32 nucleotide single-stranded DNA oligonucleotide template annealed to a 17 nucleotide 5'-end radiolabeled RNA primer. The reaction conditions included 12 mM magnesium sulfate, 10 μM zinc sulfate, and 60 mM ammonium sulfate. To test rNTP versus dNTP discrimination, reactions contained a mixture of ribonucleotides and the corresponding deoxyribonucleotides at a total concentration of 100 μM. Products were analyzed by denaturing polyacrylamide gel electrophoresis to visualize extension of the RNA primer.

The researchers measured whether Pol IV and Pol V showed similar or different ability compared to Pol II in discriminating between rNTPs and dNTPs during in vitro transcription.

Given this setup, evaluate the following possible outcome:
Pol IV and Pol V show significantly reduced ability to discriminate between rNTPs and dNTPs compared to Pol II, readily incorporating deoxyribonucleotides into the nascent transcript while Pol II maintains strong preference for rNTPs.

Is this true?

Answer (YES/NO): YES